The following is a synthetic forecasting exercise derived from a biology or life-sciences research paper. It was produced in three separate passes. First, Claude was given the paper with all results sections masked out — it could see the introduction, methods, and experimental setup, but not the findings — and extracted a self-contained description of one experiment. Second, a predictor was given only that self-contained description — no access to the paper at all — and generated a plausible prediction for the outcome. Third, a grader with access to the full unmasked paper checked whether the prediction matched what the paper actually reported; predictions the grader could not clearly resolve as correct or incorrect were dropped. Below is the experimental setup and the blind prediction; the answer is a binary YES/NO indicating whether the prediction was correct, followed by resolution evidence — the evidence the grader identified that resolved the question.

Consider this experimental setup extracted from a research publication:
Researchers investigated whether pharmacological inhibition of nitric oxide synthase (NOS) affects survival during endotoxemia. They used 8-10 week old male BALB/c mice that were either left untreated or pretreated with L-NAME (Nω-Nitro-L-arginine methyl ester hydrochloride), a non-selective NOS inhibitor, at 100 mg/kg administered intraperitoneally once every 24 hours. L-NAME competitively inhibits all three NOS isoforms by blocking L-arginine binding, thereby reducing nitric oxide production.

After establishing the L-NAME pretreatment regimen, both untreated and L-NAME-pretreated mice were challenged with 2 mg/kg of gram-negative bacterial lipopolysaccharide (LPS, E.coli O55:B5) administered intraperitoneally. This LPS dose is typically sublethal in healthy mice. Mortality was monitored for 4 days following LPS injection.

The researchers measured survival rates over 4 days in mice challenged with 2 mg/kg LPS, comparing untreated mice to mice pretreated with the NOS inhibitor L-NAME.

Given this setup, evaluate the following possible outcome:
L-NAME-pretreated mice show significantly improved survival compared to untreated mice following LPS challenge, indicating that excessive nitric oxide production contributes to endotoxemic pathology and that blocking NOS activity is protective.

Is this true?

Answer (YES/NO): NO